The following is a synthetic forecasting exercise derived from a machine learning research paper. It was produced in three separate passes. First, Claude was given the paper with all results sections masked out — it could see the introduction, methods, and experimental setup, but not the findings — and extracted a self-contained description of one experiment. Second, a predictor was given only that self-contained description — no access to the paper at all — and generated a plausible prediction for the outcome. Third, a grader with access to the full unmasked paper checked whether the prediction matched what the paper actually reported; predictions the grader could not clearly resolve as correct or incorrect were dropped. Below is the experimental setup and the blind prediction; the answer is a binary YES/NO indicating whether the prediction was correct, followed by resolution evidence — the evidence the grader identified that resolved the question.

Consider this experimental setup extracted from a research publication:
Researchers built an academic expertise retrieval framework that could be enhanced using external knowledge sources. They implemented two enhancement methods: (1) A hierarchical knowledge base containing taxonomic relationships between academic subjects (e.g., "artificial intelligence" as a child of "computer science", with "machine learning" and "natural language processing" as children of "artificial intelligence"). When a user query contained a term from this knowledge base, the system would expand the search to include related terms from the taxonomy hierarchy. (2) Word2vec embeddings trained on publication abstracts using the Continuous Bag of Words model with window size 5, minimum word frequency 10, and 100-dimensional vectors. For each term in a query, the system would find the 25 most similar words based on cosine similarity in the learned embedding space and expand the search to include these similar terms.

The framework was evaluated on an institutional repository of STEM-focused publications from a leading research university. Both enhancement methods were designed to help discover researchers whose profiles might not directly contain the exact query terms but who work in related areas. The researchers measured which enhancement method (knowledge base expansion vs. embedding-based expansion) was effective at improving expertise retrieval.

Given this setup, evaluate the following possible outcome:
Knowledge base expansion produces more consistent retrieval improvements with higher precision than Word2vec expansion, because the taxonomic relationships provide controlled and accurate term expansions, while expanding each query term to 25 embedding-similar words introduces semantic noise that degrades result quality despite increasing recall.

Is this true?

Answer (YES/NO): NO